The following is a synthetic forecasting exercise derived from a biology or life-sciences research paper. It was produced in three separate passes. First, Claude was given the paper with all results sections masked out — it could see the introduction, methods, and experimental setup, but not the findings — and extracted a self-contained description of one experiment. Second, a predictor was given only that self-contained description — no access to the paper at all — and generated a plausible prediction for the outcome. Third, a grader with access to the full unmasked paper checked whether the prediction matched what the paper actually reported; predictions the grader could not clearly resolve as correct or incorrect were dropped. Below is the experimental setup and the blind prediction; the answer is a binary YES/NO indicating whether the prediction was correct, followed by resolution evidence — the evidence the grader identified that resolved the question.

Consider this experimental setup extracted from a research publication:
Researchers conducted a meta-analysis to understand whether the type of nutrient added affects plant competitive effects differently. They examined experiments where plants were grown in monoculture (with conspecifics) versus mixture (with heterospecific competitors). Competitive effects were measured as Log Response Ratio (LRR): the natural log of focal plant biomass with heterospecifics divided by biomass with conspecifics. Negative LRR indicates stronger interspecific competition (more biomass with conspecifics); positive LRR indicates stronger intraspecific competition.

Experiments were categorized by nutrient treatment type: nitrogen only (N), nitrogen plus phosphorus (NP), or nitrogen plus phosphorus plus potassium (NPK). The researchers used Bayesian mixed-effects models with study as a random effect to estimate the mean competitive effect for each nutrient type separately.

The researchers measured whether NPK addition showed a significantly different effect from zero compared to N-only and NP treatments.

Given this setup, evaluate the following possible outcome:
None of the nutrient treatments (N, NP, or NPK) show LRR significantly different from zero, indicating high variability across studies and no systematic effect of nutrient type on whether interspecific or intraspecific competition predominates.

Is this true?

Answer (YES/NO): NO